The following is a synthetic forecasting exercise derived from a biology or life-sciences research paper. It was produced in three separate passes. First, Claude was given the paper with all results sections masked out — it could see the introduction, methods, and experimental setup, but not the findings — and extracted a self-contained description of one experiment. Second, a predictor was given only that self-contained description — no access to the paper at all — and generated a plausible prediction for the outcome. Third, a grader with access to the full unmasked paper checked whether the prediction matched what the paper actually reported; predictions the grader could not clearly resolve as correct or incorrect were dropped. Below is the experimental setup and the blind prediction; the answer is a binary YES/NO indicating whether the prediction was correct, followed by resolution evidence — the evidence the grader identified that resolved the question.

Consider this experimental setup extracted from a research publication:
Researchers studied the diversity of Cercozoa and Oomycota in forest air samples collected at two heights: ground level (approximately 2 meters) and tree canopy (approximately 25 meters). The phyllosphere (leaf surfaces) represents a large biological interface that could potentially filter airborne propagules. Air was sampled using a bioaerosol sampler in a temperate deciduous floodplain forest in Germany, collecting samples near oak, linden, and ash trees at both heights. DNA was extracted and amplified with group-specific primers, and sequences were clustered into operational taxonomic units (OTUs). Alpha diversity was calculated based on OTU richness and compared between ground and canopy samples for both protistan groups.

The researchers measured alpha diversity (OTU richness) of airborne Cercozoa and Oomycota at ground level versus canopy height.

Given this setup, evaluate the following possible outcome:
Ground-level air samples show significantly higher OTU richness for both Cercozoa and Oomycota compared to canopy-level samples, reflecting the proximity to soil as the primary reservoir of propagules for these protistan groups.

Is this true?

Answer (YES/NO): NO